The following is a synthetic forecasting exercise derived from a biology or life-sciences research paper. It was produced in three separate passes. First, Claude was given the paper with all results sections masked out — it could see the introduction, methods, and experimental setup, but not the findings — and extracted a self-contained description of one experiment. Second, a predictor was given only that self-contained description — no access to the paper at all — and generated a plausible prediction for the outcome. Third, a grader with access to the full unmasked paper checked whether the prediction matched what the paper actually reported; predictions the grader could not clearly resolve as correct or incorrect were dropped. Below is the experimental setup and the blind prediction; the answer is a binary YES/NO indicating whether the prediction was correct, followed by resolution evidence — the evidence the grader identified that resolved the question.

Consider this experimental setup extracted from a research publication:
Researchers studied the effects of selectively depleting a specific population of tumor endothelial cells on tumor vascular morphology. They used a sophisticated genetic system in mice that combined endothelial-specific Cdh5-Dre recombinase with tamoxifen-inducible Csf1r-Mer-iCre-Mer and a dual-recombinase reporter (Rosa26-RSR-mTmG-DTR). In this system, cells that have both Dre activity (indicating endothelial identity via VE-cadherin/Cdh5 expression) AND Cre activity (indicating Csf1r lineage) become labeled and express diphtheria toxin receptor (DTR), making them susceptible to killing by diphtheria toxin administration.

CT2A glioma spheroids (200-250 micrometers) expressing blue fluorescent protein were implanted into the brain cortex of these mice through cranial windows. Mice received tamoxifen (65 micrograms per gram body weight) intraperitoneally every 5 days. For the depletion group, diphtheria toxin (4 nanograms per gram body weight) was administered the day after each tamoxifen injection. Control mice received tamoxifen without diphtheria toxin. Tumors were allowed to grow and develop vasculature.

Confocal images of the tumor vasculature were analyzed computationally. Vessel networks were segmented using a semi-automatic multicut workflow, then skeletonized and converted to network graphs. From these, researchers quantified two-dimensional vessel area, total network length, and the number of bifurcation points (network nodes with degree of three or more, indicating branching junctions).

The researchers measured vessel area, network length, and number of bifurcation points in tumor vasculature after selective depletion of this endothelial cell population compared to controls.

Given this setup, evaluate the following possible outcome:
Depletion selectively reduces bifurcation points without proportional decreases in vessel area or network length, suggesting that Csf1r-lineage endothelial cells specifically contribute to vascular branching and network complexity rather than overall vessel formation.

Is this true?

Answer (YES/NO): NO